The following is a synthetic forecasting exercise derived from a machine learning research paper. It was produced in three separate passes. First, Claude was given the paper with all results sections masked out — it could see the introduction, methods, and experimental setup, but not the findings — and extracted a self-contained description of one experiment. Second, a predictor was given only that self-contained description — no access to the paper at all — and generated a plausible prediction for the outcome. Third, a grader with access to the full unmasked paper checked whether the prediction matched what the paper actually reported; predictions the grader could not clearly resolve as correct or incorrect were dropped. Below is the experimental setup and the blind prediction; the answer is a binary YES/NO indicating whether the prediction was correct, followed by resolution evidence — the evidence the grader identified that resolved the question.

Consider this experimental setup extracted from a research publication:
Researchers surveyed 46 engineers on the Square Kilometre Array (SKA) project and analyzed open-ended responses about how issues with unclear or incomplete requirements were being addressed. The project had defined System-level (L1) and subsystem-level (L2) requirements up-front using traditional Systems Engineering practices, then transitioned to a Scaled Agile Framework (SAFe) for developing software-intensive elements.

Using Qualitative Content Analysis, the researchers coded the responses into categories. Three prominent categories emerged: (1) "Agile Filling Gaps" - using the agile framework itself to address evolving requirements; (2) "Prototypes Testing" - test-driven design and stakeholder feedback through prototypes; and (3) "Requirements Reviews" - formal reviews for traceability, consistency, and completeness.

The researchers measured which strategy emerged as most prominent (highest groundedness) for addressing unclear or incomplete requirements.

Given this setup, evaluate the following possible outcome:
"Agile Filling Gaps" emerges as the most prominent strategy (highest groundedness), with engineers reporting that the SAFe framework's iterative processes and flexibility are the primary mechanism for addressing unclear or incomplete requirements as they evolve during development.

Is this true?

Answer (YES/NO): YES